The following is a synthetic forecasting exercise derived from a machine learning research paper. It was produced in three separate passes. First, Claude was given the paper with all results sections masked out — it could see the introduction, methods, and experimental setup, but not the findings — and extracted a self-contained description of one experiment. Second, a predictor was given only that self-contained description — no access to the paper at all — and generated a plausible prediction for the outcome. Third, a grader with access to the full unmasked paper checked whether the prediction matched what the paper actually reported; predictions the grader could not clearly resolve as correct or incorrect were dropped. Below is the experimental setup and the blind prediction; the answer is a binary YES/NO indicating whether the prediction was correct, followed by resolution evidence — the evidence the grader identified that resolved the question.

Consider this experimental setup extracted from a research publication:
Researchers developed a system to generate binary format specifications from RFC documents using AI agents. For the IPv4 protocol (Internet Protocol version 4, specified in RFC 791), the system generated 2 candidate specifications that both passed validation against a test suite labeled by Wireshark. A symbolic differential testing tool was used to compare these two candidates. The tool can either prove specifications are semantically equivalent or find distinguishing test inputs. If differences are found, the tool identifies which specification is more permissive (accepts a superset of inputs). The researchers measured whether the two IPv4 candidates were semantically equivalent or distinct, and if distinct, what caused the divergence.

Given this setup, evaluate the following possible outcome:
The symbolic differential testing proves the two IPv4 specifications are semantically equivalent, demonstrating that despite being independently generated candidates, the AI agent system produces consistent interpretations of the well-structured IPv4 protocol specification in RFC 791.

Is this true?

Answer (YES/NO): NO